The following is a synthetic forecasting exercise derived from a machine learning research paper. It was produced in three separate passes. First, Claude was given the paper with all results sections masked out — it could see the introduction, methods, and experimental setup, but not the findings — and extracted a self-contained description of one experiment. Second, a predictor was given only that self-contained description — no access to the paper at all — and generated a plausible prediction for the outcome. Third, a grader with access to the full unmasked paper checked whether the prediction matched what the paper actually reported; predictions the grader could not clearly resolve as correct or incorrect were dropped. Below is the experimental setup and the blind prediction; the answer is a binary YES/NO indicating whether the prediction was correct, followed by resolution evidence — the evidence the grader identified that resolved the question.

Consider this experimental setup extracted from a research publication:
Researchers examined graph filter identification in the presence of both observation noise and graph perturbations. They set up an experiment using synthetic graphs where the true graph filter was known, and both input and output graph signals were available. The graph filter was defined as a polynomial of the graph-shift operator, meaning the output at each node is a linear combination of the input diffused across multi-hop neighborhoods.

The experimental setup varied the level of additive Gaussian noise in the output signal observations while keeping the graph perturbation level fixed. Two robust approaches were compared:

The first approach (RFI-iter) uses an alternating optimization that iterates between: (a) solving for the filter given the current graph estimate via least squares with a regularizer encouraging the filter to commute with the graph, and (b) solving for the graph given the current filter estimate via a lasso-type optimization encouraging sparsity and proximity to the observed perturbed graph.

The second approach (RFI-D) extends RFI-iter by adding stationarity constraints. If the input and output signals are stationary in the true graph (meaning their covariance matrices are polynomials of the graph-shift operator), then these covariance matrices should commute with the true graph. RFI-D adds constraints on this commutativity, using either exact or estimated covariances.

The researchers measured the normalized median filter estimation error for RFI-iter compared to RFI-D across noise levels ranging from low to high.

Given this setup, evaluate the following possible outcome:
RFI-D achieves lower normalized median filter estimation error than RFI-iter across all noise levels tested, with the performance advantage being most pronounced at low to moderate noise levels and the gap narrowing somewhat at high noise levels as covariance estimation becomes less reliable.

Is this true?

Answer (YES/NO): NO